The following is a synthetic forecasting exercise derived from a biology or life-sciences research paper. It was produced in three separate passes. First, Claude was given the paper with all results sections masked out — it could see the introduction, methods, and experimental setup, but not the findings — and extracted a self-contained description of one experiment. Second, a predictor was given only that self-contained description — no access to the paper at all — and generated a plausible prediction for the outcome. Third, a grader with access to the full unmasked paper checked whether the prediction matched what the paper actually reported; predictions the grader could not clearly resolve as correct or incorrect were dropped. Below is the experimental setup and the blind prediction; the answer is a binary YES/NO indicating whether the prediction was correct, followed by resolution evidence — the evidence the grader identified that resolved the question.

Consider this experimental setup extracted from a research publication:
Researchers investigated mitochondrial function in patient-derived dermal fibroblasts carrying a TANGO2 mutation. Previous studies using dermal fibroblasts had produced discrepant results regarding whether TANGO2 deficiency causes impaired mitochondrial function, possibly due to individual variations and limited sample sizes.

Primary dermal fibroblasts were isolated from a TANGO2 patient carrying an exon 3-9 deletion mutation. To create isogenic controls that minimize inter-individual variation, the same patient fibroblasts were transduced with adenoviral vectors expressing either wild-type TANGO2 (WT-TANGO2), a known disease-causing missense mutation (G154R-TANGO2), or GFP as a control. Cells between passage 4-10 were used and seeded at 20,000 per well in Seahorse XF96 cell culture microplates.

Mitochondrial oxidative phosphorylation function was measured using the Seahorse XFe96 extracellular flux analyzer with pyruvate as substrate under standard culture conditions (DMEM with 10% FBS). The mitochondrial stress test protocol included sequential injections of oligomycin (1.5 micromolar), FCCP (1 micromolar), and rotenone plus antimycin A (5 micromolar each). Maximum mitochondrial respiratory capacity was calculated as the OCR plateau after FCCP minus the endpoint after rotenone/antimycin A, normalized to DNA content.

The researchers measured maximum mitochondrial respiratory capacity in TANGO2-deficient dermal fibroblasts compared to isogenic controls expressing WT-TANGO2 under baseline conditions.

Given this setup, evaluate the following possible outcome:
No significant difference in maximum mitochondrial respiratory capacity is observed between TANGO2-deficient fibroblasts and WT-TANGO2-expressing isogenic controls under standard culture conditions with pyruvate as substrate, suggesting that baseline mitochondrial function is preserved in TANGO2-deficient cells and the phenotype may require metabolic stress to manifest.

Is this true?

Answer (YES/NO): YES